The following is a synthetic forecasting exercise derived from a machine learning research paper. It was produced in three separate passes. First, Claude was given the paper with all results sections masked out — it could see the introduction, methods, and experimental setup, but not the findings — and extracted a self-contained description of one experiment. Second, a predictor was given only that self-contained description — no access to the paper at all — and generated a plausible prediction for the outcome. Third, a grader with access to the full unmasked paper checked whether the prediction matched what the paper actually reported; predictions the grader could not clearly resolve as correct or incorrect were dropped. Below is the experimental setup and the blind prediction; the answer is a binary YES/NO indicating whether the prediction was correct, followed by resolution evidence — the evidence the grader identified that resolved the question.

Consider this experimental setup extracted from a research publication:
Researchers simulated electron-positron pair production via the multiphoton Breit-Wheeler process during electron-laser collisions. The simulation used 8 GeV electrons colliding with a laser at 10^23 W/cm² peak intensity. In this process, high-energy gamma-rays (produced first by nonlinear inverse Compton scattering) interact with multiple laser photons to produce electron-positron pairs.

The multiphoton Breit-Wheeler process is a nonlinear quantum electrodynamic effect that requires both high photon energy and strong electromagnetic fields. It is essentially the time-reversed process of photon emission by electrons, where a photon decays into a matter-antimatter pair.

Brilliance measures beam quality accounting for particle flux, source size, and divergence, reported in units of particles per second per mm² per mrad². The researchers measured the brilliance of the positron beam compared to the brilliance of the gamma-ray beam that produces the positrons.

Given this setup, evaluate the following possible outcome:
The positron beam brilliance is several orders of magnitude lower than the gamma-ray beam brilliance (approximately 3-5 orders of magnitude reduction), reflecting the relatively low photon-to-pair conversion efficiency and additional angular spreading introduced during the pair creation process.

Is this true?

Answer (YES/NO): NO